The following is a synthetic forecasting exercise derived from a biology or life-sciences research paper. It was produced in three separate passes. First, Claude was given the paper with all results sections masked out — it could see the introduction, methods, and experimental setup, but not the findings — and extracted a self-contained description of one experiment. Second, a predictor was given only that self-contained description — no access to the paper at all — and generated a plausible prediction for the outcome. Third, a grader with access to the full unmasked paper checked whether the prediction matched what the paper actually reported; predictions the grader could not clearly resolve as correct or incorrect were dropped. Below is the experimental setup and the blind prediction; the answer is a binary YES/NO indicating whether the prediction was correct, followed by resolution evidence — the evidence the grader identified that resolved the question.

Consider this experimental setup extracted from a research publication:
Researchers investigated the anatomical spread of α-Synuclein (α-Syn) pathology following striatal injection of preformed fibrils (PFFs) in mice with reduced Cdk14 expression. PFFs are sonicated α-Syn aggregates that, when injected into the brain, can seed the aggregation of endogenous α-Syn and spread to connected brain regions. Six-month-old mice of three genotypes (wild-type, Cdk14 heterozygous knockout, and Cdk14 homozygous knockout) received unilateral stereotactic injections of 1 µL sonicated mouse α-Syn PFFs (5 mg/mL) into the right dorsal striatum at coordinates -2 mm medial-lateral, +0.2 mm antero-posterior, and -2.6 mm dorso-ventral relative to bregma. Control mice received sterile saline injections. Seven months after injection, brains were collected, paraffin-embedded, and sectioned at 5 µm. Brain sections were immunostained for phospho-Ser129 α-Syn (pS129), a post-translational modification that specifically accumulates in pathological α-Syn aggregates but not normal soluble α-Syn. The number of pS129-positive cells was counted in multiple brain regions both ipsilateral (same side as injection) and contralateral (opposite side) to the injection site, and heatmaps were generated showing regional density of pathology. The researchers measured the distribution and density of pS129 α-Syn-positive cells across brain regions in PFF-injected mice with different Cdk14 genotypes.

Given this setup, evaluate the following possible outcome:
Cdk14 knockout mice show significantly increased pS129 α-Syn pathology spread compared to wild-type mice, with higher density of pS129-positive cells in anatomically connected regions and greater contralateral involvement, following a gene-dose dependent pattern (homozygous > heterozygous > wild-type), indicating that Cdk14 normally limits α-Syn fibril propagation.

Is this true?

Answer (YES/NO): NO